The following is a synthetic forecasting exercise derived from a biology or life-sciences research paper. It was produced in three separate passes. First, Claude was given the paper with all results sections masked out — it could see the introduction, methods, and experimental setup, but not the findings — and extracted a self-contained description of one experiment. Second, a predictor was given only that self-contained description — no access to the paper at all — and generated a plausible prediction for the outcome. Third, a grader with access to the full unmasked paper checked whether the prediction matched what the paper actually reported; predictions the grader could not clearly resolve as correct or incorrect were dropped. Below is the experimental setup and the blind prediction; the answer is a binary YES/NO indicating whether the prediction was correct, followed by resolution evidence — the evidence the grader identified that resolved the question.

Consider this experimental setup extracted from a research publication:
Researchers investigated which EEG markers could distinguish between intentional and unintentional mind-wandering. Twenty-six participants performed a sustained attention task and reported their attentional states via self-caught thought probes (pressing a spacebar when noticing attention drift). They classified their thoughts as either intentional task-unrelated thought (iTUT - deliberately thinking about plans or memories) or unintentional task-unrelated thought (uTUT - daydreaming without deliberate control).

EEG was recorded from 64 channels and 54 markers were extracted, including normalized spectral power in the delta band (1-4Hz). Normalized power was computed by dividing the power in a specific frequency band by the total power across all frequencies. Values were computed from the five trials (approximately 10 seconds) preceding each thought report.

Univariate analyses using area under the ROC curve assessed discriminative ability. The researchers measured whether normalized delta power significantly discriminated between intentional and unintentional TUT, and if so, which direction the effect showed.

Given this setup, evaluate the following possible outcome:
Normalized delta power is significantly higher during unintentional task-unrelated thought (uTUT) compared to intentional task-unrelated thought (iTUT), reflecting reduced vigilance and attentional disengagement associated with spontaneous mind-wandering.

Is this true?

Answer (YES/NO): YES